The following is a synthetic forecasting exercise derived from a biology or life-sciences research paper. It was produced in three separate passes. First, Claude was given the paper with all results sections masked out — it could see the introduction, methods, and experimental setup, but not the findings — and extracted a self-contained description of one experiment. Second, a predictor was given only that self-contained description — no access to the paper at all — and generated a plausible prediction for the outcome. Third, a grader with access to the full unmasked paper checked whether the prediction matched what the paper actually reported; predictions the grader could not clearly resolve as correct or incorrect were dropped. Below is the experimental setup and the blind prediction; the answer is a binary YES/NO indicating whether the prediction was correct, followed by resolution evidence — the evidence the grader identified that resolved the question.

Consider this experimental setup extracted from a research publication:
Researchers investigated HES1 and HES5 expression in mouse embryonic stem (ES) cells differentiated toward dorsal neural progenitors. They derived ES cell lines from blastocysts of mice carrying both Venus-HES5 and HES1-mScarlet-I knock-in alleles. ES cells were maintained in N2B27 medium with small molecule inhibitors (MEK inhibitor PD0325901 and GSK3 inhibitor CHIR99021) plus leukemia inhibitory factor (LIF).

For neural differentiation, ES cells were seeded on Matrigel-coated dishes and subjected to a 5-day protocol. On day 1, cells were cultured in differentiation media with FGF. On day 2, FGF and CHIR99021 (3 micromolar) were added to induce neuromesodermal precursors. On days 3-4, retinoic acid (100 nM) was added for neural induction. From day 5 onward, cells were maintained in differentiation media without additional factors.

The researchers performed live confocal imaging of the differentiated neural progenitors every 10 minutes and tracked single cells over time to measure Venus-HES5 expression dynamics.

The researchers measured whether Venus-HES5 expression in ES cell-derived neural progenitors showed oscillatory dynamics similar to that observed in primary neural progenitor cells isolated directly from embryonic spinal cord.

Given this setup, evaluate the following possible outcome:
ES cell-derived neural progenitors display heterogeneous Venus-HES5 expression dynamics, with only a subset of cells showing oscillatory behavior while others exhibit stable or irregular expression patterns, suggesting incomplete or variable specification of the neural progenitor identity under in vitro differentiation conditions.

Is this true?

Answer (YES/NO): NO